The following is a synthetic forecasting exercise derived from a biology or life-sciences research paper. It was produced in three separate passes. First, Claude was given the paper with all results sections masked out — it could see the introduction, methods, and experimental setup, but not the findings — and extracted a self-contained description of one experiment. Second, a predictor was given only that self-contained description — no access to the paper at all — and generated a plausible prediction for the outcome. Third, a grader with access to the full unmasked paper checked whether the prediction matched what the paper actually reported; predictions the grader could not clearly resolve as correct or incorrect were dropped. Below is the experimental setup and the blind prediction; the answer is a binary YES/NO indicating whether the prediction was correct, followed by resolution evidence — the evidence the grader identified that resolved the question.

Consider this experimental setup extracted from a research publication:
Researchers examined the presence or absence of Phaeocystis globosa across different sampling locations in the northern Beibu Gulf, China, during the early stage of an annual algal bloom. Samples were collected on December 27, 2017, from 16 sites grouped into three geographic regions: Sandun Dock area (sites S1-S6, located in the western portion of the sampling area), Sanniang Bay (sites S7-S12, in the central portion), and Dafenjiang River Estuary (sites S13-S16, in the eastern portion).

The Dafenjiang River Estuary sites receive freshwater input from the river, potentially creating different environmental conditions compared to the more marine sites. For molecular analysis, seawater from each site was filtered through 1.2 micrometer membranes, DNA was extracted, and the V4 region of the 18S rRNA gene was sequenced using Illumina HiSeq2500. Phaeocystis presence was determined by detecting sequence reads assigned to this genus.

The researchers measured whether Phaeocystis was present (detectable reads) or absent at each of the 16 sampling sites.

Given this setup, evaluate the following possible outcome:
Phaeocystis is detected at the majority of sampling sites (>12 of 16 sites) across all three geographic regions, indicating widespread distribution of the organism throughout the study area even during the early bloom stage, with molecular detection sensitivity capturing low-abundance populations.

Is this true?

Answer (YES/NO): NO